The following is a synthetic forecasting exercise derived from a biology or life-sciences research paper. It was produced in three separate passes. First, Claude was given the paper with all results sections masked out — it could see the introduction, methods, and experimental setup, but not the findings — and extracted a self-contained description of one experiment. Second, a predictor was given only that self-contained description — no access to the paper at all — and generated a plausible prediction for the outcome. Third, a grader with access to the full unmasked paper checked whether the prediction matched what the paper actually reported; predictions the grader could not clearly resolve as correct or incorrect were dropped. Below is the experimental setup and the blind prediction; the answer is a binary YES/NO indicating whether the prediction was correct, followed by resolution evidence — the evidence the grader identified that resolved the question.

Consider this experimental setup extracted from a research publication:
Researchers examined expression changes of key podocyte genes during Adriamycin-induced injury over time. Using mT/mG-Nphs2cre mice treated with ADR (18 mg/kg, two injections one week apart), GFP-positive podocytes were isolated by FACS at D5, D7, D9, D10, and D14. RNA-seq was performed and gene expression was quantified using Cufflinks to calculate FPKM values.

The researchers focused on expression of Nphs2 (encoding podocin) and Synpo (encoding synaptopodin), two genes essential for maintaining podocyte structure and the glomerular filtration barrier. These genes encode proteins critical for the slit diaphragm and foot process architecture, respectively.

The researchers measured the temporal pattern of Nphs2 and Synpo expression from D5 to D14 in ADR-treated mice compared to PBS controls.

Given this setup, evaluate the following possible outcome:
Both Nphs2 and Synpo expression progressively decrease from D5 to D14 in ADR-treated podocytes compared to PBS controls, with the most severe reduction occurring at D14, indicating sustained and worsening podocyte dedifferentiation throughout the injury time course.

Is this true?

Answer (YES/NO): NO